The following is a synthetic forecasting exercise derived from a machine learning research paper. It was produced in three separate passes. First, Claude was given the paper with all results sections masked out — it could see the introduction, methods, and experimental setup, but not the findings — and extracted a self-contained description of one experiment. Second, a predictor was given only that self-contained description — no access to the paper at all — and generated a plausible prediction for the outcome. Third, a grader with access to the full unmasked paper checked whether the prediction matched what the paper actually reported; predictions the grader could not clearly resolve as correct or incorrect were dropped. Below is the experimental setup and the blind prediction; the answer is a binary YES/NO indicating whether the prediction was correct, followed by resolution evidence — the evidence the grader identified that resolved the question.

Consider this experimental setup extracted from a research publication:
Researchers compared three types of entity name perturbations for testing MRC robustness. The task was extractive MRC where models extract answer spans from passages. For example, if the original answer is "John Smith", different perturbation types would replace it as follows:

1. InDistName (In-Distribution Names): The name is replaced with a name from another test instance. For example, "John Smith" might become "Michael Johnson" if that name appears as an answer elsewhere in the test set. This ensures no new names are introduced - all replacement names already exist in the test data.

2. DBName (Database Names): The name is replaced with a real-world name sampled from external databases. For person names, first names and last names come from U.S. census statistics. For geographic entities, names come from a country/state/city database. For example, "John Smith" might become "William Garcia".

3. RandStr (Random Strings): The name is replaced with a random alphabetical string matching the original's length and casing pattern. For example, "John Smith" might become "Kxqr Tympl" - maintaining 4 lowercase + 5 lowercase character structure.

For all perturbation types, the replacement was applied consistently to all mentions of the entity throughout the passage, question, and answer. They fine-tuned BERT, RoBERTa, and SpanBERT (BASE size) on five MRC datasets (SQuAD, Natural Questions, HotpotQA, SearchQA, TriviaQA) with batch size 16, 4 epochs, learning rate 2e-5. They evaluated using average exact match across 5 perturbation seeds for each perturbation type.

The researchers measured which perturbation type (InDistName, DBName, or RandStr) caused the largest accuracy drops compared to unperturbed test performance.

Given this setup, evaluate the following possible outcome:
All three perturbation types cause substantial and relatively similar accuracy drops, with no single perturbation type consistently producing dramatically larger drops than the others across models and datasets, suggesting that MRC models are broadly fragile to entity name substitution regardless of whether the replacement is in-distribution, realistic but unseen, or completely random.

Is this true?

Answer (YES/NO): NO